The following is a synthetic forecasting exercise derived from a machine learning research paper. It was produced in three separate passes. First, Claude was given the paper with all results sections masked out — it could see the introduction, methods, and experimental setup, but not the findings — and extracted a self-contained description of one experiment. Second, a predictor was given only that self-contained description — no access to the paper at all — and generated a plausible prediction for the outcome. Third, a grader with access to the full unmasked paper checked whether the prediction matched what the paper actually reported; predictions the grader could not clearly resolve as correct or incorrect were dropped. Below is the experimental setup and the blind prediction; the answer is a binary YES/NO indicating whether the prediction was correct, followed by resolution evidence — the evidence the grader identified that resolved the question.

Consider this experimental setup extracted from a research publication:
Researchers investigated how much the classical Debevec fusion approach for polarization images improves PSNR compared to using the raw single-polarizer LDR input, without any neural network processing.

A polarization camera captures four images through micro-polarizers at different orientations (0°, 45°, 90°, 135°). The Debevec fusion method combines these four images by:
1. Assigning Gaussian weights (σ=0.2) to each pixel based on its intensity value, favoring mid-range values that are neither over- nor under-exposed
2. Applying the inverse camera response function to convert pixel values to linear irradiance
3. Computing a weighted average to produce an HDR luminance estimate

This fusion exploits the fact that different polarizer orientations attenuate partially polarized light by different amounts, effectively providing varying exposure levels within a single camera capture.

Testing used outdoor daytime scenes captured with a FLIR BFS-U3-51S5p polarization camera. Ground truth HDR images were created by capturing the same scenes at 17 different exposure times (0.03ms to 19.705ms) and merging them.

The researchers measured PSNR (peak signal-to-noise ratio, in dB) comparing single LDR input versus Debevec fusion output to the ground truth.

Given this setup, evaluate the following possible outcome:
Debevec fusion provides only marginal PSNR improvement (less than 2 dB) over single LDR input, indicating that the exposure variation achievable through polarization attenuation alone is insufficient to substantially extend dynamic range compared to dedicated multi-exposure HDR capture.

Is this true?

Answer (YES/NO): NO